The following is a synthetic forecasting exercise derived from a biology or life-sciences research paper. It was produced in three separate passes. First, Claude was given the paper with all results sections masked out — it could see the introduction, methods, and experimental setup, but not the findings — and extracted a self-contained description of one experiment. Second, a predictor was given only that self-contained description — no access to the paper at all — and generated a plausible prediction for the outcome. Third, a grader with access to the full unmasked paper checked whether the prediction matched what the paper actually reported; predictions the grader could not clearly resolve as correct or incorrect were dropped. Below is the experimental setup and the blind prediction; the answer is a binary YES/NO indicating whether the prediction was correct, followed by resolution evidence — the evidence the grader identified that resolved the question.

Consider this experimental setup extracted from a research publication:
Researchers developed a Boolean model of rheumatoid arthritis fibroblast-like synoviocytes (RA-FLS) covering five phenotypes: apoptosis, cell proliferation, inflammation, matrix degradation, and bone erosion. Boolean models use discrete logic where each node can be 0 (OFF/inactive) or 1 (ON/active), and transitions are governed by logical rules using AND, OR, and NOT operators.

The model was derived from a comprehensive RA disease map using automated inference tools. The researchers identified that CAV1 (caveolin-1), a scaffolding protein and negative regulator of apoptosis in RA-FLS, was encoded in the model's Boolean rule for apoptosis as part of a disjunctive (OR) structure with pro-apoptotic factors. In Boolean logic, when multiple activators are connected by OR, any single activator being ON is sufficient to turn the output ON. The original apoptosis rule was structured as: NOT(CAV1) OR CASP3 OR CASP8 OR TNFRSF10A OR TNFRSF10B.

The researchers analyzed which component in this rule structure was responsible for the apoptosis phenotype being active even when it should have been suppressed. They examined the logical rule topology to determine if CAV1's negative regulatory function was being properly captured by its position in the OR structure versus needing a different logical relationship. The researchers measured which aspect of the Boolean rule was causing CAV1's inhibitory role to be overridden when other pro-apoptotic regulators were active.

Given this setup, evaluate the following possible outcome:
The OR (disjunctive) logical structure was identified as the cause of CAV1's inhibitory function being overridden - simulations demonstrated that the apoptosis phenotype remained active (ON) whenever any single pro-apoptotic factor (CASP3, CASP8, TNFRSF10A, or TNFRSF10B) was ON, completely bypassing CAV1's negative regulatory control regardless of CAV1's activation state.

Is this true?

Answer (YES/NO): YES